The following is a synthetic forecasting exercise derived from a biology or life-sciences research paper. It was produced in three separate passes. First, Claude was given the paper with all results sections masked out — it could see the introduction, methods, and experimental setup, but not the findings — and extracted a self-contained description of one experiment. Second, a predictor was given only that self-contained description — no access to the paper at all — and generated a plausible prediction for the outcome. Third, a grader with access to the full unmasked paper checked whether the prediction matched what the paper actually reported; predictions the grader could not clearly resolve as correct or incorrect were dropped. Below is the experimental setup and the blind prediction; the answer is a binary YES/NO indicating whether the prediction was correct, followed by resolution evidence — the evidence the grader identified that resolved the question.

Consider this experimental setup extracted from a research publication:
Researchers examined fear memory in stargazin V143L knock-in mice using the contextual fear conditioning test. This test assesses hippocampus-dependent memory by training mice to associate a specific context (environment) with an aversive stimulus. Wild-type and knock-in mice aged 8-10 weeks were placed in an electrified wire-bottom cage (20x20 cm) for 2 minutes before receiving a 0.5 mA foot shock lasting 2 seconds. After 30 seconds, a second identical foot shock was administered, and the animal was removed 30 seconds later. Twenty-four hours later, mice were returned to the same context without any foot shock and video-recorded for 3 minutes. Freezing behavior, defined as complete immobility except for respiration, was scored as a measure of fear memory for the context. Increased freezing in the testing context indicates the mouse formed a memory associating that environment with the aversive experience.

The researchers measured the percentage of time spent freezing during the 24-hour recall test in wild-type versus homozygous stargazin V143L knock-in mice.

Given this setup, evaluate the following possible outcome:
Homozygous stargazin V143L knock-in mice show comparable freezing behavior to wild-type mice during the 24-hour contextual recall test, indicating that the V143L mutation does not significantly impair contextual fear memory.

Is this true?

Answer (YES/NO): NO